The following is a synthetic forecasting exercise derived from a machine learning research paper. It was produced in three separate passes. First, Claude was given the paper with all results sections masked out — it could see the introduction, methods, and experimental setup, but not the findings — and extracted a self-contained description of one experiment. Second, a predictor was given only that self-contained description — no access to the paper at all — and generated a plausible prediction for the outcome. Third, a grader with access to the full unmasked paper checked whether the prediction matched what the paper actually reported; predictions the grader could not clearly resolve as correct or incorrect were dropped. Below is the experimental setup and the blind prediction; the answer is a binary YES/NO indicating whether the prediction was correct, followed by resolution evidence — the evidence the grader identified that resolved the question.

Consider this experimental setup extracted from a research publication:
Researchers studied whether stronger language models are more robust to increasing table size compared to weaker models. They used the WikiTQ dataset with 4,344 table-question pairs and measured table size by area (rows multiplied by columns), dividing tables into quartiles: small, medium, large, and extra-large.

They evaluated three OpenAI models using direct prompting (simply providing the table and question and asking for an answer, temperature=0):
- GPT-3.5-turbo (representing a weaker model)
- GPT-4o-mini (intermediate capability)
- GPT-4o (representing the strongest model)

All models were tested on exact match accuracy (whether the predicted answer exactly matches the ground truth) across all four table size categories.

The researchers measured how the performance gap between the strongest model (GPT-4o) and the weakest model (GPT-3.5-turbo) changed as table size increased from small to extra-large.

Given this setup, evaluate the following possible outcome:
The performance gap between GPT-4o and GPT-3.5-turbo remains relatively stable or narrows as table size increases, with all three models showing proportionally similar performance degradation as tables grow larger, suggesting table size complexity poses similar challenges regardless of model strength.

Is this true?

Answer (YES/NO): NO